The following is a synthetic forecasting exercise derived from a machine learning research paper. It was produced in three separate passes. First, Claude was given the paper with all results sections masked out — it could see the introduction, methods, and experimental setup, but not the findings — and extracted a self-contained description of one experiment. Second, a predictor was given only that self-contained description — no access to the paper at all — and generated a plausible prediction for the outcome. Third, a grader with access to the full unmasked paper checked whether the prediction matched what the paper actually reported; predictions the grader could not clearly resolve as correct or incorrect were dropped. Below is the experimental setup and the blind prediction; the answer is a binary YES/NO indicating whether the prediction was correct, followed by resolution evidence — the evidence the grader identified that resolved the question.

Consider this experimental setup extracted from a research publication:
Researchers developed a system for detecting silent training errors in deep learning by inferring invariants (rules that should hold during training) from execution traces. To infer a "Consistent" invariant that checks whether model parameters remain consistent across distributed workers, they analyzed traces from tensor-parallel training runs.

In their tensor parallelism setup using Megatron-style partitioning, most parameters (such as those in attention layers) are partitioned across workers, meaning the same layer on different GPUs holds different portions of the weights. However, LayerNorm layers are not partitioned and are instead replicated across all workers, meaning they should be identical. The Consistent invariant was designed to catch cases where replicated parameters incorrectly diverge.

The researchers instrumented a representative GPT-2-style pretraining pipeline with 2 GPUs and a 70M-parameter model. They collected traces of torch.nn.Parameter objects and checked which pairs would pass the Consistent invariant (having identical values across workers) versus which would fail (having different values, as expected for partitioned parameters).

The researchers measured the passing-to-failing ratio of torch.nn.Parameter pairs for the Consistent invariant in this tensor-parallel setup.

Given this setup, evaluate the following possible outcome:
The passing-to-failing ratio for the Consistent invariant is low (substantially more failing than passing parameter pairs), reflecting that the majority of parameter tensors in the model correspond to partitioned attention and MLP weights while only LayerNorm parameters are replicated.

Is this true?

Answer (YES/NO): YES